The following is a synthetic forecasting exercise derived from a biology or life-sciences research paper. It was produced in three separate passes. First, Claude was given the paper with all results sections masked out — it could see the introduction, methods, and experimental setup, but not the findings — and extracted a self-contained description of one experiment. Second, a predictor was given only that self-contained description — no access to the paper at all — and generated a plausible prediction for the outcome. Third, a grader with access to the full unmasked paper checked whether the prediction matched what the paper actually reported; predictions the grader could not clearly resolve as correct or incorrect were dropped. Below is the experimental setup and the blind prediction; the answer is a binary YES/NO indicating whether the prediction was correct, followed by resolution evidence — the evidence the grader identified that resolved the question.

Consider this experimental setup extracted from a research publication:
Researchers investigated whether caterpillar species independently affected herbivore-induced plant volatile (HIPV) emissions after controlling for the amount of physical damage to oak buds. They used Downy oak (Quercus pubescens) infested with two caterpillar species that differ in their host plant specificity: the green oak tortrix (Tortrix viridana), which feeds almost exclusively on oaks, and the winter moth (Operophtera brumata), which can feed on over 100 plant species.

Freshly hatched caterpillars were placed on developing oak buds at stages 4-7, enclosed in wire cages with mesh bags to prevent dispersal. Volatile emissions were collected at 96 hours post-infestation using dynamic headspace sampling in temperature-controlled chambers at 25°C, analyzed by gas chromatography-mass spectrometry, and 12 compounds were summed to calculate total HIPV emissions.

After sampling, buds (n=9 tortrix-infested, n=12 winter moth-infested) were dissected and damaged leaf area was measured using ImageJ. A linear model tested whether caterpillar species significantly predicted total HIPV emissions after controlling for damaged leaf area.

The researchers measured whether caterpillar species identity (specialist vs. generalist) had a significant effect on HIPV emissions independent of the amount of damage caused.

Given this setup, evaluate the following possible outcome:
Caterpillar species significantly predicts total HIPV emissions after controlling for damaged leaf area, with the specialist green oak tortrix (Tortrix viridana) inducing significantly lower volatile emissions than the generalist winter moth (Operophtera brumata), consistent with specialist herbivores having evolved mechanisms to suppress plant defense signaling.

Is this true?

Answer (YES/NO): NO